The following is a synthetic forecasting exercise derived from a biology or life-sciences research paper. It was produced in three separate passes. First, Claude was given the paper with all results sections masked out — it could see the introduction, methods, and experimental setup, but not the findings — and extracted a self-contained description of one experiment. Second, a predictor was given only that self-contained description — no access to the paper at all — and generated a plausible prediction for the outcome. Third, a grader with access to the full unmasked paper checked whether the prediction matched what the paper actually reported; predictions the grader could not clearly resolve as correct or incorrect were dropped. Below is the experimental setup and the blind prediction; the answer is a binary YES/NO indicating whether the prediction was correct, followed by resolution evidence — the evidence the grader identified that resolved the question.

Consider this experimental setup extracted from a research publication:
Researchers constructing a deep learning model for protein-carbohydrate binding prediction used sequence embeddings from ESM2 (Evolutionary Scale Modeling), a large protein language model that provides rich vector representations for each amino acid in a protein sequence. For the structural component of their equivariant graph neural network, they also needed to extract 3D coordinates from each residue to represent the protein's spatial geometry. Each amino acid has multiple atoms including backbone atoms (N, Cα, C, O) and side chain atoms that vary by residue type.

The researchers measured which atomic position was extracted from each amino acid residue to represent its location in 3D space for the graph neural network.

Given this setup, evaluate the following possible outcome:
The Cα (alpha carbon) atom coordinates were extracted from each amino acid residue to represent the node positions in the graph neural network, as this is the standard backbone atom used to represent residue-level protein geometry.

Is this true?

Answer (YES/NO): NO